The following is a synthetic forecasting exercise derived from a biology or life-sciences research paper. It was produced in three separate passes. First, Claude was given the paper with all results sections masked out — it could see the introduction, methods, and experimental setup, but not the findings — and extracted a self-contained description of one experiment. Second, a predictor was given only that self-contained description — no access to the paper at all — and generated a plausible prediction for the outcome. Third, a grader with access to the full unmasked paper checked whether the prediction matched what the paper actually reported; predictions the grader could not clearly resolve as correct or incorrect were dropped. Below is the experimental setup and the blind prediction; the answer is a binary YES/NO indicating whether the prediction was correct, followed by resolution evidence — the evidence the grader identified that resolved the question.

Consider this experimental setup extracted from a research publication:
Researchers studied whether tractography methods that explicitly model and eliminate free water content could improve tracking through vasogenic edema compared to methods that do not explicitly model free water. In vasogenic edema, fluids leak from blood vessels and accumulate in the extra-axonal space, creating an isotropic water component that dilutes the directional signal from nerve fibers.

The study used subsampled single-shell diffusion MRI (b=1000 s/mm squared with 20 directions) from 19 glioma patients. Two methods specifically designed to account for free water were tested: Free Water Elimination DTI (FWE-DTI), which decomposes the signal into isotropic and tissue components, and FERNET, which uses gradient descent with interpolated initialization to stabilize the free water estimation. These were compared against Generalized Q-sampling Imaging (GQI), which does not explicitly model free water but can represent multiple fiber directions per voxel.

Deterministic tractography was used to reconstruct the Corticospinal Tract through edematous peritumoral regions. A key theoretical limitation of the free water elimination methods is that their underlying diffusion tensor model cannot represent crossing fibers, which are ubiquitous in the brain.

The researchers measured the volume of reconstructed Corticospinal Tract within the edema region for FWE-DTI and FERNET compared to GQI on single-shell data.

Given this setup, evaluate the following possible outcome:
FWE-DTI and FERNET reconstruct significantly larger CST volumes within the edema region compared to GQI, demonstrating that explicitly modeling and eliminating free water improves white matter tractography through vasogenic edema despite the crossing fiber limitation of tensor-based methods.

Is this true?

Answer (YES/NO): NO